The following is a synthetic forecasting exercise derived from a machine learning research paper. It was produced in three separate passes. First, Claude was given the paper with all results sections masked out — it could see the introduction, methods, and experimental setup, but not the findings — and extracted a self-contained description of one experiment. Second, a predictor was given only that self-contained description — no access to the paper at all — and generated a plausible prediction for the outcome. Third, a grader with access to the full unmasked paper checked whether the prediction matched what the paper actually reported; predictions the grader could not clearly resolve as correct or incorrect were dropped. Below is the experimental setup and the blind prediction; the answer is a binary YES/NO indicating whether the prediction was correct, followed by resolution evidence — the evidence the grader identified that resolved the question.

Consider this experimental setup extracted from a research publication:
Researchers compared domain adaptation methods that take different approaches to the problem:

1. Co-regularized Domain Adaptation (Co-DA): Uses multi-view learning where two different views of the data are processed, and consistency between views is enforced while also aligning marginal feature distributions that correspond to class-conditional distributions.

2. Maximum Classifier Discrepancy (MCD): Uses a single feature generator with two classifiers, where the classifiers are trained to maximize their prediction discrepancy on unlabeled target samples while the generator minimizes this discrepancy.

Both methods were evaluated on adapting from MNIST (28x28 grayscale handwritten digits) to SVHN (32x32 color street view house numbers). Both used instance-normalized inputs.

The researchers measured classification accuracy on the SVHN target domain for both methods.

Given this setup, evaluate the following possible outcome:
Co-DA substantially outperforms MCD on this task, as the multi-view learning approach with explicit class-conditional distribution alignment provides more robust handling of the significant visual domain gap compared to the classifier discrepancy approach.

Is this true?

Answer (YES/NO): YES